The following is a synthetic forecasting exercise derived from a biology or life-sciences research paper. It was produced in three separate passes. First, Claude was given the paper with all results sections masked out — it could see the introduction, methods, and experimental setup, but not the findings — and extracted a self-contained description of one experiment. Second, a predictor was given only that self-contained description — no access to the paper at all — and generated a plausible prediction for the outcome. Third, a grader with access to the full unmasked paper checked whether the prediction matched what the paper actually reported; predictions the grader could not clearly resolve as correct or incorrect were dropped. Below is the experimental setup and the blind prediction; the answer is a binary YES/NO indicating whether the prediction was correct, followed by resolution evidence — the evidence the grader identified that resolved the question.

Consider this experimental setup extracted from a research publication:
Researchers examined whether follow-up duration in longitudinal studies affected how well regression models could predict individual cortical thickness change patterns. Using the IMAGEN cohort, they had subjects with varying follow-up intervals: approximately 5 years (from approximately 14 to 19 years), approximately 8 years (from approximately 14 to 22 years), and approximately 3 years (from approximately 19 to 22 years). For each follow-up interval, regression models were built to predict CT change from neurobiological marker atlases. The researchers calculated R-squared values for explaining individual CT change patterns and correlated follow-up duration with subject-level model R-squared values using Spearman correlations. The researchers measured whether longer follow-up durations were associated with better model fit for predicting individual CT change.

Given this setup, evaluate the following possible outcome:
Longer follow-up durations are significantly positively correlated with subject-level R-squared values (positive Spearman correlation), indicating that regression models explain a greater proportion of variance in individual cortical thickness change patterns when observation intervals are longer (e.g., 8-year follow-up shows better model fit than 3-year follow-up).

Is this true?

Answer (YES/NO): YES